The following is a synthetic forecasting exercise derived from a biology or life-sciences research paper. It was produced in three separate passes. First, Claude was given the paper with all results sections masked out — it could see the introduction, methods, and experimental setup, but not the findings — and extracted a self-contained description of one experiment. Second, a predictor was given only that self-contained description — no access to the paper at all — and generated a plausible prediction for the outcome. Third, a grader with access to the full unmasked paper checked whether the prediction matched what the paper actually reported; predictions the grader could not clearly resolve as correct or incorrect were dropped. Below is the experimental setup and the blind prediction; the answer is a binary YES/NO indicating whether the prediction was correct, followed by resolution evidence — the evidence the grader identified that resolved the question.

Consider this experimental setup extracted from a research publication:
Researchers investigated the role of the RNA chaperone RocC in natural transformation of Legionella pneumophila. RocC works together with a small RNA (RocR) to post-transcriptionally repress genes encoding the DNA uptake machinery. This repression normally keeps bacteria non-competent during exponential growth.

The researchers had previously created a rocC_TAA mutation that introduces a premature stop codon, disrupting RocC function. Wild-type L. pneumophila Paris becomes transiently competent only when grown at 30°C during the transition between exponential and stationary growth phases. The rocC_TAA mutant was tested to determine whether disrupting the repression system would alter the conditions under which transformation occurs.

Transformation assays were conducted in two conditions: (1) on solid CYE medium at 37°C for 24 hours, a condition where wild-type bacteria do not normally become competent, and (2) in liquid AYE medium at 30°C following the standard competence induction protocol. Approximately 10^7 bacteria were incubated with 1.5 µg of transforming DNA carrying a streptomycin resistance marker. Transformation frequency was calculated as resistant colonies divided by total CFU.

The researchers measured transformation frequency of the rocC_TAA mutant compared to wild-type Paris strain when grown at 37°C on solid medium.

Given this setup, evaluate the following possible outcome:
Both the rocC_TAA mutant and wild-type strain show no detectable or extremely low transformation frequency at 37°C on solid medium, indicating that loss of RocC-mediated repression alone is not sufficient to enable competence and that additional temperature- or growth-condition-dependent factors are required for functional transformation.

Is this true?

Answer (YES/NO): NO